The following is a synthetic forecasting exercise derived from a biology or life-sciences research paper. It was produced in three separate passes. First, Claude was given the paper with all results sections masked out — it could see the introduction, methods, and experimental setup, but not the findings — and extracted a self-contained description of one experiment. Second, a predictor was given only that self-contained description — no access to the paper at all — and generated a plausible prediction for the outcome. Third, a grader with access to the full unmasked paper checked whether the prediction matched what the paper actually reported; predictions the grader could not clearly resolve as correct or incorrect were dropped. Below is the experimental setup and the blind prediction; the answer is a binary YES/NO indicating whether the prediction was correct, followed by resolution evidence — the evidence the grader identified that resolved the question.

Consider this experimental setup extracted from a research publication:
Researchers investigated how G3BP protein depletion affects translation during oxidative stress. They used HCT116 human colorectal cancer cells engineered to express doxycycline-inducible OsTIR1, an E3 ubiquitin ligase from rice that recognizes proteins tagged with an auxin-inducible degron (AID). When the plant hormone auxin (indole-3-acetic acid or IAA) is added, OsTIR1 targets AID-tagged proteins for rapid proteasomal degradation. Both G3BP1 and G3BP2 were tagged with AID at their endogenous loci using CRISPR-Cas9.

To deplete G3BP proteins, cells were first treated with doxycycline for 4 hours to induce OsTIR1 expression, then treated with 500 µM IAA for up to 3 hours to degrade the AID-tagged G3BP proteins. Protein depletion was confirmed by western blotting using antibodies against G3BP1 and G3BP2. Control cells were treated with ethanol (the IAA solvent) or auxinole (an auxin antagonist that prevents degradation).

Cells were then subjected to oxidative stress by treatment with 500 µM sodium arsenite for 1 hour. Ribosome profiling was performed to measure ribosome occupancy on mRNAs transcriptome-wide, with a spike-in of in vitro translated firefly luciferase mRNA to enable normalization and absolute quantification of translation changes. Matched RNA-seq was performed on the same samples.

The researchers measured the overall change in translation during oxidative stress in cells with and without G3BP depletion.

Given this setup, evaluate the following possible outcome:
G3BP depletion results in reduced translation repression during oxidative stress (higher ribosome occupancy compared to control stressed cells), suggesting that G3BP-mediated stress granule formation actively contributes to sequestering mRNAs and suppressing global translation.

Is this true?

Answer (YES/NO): YES